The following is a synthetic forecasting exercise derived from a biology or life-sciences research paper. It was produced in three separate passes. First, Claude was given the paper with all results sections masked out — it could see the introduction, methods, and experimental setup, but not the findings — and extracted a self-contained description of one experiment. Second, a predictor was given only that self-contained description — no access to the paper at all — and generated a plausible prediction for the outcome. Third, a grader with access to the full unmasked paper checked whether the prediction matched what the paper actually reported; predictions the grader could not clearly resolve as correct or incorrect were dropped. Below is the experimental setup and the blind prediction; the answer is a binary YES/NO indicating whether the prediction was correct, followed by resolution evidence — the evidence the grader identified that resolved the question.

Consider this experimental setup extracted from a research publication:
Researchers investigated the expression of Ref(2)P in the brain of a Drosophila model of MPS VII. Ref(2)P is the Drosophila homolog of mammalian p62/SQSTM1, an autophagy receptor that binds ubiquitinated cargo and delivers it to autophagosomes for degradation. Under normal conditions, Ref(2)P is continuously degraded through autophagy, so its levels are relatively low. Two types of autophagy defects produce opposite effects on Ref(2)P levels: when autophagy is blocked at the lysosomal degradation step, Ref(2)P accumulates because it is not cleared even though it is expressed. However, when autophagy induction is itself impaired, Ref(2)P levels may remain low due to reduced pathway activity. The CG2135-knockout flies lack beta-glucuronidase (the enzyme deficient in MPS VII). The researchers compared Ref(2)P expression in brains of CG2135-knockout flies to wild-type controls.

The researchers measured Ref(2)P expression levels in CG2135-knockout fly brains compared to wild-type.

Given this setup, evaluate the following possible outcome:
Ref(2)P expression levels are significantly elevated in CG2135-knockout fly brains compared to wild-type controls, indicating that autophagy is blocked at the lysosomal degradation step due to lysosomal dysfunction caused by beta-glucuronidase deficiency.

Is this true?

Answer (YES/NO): NO